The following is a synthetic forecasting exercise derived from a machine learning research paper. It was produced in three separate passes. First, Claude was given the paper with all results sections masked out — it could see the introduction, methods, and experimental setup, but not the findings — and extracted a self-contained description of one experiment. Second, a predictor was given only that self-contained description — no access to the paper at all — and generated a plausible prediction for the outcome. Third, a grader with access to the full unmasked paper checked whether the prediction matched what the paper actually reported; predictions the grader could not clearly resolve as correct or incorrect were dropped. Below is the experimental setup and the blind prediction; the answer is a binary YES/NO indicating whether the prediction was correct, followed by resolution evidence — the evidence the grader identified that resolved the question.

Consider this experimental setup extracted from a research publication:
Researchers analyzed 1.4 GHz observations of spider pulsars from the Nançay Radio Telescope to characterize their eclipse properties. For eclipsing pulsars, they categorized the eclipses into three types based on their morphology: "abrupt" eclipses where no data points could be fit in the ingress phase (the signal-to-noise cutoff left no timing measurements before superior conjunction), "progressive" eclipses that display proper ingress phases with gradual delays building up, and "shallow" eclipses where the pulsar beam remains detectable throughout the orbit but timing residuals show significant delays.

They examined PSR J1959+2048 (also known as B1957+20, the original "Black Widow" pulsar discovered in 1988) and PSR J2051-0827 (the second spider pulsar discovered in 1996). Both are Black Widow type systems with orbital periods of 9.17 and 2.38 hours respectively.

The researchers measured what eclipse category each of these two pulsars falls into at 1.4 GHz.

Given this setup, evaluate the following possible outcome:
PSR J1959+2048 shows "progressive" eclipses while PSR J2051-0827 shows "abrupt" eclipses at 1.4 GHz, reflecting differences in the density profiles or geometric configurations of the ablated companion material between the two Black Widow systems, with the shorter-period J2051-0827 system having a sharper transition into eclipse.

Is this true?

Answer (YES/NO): NO